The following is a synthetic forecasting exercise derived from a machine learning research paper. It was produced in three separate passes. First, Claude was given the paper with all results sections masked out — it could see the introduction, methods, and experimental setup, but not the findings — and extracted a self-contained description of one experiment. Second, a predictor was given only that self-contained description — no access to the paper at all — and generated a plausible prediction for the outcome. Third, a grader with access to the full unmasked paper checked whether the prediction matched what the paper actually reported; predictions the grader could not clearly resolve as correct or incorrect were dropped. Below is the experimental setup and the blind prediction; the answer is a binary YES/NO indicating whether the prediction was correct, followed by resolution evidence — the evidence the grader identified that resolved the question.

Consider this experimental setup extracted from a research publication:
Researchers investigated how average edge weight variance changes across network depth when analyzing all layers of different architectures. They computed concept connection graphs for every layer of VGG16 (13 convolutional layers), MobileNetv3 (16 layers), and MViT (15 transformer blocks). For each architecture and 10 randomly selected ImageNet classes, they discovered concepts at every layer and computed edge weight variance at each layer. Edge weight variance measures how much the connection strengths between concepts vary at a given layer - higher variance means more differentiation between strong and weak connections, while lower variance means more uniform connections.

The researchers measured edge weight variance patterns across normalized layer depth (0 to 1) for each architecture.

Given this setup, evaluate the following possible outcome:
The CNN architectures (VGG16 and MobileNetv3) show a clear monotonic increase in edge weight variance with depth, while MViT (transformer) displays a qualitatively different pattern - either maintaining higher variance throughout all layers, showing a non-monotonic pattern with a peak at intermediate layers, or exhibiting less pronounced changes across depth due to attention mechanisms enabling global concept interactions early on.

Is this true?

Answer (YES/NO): NO